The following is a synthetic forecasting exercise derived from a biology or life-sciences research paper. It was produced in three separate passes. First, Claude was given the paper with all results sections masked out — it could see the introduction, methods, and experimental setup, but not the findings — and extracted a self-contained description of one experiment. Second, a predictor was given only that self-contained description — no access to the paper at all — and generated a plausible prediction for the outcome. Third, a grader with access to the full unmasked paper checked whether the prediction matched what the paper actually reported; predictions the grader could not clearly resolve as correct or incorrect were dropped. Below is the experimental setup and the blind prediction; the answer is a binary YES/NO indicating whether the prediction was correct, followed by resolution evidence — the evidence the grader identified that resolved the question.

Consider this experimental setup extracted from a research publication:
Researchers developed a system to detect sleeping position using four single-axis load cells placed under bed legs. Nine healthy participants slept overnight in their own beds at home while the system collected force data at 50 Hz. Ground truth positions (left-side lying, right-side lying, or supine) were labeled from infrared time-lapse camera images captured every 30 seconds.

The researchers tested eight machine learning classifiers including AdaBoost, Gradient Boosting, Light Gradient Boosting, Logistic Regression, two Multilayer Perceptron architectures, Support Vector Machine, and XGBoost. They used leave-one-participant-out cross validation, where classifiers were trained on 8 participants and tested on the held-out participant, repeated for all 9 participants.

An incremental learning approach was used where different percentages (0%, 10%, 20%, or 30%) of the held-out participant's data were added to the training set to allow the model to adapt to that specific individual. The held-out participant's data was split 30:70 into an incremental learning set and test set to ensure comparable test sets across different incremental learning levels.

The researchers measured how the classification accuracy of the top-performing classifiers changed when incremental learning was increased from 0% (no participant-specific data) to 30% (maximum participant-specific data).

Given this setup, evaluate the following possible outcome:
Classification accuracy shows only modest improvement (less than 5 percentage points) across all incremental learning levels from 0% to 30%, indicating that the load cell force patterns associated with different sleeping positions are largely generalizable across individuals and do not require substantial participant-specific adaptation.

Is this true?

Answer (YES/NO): NO